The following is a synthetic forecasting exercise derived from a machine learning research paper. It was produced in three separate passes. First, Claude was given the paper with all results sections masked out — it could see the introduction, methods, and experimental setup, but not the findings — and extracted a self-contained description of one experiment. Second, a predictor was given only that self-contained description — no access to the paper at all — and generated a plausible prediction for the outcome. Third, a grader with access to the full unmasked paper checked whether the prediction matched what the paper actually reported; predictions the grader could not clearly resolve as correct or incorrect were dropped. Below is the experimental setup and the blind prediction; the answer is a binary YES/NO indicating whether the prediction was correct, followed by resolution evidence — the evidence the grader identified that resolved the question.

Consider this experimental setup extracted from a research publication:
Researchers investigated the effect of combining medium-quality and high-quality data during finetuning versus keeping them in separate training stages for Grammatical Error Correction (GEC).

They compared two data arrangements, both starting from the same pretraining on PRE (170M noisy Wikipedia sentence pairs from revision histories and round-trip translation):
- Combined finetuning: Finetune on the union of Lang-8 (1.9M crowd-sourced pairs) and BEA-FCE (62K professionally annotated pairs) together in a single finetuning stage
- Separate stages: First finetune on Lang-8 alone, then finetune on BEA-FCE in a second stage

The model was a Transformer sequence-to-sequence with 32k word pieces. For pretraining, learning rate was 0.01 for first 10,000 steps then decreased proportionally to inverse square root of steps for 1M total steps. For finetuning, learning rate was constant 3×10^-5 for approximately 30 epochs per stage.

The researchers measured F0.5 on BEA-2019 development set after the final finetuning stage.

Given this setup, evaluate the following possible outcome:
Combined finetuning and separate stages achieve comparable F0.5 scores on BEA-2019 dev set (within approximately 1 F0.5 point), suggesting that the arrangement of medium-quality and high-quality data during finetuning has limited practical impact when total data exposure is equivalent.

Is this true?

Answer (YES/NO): NO